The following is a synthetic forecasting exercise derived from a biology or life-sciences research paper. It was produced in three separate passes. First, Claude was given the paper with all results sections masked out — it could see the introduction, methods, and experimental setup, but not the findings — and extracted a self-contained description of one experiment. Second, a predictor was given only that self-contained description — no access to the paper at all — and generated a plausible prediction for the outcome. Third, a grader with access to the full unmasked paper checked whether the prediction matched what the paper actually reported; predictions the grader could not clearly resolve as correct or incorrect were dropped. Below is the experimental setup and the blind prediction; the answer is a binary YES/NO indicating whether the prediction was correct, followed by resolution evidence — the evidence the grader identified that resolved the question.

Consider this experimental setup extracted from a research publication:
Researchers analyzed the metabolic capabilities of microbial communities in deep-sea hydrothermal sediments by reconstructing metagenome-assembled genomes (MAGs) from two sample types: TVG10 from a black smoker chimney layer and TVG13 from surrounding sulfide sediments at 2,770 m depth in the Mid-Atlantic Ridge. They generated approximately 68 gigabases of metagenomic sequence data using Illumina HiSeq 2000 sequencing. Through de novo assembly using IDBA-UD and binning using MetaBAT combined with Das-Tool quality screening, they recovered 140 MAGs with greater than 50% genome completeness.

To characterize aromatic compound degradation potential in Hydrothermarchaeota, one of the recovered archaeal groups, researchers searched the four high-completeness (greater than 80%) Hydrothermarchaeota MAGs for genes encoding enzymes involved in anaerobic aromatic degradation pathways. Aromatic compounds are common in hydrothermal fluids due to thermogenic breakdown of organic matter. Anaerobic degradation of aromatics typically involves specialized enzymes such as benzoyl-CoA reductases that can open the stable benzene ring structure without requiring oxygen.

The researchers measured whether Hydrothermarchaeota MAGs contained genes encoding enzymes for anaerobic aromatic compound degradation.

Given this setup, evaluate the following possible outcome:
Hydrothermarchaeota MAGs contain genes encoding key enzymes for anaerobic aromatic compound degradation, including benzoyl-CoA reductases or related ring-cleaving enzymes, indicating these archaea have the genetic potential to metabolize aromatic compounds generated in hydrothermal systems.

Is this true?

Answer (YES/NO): YES